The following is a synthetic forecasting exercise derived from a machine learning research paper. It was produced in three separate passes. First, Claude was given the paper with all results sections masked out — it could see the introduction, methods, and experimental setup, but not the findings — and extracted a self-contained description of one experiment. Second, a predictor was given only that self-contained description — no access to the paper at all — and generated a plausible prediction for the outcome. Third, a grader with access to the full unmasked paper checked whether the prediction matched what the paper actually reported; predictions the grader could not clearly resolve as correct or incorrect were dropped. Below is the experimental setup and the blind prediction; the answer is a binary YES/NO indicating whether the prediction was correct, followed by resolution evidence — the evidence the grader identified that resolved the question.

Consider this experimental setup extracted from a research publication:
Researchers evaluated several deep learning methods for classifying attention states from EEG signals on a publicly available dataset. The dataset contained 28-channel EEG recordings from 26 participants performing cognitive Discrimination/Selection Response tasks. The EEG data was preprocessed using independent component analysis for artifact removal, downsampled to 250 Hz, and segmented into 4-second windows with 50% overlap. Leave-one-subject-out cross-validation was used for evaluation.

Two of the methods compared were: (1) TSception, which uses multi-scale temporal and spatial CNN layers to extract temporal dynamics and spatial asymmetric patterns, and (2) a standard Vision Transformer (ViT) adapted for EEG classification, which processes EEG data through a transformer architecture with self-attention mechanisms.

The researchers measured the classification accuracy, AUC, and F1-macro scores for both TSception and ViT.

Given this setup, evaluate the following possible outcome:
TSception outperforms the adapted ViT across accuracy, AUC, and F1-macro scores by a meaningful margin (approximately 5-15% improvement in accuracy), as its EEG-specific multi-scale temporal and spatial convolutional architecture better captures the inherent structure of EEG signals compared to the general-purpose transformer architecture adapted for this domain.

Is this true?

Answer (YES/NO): NO